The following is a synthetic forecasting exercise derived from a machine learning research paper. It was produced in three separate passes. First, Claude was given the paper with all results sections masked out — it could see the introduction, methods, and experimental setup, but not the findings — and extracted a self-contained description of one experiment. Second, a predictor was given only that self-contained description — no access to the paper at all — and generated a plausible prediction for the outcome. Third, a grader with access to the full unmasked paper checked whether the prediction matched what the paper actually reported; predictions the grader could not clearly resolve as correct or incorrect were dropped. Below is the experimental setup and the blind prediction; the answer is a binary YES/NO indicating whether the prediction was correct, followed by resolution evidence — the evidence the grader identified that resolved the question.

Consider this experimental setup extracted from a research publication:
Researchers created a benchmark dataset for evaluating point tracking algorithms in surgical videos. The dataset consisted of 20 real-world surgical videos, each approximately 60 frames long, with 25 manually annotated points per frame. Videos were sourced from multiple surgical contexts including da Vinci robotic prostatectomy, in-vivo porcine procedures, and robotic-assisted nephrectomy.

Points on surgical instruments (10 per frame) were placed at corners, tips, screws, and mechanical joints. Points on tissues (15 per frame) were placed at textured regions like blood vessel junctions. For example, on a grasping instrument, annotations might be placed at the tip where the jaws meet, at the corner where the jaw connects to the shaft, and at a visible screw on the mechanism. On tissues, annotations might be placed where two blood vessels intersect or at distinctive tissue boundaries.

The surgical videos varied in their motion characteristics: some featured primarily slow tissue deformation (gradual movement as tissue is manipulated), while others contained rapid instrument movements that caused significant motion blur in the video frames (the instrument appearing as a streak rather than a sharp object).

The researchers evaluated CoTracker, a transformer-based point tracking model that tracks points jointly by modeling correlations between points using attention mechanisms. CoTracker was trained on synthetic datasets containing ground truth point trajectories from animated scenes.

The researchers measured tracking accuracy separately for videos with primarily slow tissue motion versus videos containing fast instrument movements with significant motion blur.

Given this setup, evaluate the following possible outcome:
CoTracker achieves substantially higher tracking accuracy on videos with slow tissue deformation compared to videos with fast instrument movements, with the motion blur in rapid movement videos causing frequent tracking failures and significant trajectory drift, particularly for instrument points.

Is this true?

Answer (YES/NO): YES